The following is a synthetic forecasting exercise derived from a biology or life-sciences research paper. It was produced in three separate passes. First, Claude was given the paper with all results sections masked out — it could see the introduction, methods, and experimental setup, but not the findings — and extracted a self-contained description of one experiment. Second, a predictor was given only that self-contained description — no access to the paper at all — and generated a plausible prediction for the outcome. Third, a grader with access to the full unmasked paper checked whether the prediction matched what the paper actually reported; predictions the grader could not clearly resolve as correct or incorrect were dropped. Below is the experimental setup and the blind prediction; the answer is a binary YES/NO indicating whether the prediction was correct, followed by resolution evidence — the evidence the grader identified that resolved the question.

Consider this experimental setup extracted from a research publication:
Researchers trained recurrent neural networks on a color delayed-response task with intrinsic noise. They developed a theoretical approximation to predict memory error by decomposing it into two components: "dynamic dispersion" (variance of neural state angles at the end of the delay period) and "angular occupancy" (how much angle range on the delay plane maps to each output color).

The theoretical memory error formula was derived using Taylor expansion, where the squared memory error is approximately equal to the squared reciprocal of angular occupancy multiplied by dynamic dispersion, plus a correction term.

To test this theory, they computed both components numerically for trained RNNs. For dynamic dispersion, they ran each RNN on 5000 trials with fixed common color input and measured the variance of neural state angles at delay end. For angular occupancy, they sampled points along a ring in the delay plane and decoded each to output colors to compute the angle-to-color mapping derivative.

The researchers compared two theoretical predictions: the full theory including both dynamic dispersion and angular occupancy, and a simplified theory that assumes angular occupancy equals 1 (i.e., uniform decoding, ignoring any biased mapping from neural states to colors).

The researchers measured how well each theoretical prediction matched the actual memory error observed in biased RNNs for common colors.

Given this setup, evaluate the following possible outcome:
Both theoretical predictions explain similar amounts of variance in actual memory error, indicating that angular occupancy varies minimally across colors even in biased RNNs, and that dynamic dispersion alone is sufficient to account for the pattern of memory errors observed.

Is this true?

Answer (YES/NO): NO